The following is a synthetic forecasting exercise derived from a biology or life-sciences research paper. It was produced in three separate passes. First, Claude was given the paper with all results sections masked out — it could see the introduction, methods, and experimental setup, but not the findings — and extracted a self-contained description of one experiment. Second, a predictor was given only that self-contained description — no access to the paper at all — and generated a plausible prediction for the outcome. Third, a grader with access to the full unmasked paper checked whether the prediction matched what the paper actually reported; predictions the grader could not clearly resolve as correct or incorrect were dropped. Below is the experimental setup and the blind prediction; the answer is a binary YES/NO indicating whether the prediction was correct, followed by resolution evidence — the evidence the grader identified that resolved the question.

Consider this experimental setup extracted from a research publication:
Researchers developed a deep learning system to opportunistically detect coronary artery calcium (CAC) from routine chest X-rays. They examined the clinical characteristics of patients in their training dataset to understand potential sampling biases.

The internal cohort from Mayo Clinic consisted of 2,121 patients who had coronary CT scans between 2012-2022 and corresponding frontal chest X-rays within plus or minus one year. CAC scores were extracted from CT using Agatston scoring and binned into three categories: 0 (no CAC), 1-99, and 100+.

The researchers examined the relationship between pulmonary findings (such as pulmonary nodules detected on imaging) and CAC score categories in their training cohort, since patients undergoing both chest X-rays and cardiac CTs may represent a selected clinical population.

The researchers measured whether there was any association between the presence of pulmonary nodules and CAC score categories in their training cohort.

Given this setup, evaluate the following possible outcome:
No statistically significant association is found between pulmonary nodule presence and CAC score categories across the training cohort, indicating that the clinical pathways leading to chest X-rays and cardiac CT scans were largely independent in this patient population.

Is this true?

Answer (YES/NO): NO